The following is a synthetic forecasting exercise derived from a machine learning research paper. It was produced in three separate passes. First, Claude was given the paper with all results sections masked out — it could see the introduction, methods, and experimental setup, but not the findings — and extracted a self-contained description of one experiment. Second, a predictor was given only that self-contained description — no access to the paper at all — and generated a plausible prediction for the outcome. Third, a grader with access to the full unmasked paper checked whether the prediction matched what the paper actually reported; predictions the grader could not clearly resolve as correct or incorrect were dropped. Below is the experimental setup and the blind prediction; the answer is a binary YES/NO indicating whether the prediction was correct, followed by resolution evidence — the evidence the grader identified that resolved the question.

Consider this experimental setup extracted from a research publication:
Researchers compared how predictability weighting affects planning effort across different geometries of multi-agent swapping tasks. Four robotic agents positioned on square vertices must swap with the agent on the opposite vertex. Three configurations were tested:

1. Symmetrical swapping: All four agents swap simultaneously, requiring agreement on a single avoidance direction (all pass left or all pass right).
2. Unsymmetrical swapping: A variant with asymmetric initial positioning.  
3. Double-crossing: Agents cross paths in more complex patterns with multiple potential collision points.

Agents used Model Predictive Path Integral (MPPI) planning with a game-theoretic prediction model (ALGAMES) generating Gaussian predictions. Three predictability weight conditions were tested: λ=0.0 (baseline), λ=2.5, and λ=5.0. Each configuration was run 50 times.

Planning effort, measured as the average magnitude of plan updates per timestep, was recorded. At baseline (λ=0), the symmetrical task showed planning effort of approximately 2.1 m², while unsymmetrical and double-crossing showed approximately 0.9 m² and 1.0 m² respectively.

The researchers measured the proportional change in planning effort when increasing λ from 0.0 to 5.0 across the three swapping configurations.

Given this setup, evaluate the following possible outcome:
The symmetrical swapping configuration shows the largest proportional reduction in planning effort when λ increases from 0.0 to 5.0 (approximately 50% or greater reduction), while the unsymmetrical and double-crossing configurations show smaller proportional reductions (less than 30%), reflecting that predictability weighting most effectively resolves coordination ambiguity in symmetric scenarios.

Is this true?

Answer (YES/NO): NO